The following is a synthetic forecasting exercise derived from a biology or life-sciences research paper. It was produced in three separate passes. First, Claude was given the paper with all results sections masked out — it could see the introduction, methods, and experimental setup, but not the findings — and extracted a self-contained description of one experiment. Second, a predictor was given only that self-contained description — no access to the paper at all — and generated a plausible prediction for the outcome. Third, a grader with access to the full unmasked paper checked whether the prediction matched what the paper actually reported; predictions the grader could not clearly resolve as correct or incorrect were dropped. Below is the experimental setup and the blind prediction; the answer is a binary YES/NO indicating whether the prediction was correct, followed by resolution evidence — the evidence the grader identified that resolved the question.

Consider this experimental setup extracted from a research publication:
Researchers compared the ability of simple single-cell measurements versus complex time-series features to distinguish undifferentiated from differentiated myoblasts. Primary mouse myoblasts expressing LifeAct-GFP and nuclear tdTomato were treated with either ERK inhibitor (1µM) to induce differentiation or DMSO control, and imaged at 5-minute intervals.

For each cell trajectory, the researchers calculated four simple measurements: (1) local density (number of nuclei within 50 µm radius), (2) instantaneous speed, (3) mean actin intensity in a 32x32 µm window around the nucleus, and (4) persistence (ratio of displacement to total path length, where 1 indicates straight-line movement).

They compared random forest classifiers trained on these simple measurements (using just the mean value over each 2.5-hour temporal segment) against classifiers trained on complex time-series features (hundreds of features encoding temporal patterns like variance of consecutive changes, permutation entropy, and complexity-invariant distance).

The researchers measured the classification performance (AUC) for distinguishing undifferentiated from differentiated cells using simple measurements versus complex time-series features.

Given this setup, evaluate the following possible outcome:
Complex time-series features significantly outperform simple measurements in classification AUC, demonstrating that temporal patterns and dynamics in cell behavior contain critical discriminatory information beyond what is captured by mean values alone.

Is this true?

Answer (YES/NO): NO